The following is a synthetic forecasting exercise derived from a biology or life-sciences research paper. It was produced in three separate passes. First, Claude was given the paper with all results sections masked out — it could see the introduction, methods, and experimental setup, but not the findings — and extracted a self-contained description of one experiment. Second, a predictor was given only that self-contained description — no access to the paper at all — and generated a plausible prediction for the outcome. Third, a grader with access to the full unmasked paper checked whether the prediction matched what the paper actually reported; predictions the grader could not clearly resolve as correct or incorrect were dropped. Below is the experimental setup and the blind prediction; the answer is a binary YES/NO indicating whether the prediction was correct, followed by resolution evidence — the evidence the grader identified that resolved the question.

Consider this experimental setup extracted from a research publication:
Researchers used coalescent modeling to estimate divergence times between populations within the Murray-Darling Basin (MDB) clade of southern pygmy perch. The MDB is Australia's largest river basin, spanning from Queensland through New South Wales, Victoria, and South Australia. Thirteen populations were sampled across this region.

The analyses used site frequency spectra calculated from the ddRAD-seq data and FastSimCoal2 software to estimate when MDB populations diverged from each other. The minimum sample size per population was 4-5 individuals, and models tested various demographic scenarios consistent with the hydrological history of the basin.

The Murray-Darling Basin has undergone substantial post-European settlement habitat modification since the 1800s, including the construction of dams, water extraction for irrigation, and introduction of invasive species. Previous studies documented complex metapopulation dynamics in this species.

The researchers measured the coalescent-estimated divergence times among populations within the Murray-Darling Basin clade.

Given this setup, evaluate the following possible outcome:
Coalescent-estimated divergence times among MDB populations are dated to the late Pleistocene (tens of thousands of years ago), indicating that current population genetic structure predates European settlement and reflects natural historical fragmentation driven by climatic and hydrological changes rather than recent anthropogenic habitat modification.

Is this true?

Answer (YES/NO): NO